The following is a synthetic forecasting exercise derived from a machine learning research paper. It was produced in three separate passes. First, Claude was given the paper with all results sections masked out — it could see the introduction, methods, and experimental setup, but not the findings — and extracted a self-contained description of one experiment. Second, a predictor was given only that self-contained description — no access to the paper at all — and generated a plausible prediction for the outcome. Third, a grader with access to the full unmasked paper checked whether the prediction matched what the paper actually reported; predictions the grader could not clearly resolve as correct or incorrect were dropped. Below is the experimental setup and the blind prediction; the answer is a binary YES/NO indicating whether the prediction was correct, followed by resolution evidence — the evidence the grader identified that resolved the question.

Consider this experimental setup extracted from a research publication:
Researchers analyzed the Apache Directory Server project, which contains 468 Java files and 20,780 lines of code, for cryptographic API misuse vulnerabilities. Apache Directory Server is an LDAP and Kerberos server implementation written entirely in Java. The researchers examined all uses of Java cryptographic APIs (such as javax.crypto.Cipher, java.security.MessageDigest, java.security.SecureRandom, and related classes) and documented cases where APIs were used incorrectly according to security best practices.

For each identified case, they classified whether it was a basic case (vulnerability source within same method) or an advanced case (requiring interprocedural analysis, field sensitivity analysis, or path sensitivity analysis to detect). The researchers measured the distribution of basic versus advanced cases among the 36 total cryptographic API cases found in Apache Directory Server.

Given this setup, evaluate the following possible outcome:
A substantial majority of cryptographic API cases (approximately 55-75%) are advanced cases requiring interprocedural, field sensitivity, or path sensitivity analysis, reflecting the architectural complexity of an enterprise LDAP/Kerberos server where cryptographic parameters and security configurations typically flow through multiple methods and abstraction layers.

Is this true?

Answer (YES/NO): YES